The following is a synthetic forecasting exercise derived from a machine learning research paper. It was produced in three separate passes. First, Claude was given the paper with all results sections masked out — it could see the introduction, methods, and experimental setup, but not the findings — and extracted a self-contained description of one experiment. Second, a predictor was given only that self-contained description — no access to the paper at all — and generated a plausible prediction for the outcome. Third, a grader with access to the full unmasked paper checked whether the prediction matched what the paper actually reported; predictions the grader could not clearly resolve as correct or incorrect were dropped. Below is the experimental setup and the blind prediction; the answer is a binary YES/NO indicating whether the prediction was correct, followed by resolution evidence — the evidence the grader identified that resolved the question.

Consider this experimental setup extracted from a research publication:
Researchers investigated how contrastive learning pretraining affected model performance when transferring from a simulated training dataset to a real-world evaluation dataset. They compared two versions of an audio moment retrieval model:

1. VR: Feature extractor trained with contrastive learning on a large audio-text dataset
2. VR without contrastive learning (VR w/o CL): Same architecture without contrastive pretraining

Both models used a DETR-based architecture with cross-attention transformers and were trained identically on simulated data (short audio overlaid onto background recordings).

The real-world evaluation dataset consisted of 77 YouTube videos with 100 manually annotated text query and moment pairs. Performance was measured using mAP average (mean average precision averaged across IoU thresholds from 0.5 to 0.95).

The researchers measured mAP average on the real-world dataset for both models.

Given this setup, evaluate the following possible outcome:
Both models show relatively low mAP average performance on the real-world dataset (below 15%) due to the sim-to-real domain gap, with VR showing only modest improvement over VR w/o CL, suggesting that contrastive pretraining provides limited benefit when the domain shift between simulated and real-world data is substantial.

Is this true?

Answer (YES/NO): NO